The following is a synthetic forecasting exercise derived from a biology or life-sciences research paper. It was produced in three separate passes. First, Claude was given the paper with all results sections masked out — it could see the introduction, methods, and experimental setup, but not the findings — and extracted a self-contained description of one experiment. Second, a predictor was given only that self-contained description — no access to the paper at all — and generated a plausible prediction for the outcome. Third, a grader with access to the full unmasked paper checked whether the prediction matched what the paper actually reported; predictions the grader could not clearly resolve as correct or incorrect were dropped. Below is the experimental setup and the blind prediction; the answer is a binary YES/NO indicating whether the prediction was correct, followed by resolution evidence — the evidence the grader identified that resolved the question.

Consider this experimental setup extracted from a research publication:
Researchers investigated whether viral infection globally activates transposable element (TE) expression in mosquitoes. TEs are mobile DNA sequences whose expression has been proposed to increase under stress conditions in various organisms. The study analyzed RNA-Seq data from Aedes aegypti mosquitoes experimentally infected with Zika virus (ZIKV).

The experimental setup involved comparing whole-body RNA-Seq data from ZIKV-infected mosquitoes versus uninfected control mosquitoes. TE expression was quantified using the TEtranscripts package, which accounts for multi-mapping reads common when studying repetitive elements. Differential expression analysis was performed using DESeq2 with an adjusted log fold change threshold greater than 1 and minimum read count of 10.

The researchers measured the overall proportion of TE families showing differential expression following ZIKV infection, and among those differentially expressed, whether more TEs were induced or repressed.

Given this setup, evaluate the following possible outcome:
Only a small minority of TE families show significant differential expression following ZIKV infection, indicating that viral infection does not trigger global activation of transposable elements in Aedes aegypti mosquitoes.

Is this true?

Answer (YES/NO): YES